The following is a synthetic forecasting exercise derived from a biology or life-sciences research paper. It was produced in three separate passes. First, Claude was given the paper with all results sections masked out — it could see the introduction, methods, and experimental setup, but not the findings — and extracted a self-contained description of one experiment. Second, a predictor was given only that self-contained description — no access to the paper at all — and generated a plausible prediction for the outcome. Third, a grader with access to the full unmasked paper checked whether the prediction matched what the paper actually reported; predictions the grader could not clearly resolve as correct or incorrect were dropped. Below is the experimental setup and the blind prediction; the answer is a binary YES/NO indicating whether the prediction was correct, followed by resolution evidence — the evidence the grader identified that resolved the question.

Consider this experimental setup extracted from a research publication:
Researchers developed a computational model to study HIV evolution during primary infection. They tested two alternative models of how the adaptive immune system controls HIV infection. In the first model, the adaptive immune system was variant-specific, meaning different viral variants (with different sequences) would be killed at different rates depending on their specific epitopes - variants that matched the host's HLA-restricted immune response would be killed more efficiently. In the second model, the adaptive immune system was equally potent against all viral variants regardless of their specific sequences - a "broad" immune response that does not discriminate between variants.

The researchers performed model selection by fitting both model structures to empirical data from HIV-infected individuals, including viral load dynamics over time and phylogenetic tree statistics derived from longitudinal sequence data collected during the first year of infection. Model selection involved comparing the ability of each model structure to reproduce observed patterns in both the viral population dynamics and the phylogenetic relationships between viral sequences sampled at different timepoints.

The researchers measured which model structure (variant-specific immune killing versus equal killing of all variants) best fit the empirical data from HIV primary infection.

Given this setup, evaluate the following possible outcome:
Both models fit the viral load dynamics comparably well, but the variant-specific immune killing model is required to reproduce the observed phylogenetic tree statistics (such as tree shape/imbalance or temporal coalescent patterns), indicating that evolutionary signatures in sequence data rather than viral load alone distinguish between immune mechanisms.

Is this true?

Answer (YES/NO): NO